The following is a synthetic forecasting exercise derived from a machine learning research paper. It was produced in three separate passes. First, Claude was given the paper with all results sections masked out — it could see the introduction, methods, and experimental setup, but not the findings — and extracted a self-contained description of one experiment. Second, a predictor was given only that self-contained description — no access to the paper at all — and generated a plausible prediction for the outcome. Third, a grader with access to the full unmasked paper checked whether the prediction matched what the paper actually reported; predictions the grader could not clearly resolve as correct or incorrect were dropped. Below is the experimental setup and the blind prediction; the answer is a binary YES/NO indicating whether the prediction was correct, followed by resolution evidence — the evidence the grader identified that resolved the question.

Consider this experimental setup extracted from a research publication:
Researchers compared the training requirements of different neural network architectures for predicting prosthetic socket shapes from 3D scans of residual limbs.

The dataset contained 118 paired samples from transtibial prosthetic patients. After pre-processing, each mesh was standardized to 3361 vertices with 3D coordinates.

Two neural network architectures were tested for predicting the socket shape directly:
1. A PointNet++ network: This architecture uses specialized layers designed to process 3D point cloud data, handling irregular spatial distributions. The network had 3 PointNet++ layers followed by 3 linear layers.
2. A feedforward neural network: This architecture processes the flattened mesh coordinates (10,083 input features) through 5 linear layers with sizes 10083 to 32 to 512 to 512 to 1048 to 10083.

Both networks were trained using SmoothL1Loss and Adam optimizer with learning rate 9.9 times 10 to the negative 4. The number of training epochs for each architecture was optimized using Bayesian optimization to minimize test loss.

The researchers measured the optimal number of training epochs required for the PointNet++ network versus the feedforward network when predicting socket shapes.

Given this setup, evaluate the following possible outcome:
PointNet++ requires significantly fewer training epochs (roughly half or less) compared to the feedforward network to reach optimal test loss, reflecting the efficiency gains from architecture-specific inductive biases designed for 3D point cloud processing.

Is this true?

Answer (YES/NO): YES